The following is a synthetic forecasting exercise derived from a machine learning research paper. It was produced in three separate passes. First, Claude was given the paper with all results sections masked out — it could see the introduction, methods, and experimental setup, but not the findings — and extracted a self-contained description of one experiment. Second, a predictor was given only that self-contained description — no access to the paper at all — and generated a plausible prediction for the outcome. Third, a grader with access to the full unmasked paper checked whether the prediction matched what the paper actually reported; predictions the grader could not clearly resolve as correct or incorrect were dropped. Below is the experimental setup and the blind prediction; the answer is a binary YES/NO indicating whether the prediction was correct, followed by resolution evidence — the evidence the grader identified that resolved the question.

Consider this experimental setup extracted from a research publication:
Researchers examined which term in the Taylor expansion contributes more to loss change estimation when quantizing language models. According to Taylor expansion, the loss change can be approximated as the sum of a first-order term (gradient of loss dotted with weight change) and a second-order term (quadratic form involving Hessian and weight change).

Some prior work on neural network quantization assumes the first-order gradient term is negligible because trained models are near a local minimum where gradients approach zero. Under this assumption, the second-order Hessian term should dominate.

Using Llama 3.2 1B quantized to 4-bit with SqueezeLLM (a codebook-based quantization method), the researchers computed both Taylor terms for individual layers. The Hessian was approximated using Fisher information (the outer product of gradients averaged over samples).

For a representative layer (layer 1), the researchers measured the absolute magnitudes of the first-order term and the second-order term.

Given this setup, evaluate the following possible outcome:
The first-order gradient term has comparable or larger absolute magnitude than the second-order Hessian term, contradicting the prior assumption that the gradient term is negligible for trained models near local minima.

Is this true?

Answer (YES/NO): YES